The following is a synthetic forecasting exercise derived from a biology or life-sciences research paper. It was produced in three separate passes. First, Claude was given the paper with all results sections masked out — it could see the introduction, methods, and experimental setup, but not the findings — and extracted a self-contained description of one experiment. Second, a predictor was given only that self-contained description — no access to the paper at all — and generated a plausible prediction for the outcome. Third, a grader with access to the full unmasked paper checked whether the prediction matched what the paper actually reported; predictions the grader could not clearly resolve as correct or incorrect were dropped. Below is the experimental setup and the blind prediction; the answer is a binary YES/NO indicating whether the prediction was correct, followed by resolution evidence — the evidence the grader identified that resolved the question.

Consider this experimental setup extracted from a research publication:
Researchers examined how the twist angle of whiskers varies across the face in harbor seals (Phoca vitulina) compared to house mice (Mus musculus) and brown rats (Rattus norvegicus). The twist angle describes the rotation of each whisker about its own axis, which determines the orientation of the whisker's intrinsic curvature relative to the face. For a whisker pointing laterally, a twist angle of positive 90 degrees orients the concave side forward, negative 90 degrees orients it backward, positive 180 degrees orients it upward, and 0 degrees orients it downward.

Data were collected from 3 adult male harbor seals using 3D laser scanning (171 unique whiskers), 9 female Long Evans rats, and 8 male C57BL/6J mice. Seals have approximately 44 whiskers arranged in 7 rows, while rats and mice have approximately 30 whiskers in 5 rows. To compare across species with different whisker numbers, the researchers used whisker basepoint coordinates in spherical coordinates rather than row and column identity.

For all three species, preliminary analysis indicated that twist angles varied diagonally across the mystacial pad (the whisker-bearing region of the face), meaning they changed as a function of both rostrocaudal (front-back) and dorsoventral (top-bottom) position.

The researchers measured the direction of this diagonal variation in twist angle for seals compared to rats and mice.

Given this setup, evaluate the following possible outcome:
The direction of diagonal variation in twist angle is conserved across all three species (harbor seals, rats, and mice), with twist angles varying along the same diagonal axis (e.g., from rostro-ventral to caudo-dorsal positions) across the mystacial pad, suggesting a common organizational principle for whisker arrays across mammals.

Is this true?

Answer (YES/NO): NO